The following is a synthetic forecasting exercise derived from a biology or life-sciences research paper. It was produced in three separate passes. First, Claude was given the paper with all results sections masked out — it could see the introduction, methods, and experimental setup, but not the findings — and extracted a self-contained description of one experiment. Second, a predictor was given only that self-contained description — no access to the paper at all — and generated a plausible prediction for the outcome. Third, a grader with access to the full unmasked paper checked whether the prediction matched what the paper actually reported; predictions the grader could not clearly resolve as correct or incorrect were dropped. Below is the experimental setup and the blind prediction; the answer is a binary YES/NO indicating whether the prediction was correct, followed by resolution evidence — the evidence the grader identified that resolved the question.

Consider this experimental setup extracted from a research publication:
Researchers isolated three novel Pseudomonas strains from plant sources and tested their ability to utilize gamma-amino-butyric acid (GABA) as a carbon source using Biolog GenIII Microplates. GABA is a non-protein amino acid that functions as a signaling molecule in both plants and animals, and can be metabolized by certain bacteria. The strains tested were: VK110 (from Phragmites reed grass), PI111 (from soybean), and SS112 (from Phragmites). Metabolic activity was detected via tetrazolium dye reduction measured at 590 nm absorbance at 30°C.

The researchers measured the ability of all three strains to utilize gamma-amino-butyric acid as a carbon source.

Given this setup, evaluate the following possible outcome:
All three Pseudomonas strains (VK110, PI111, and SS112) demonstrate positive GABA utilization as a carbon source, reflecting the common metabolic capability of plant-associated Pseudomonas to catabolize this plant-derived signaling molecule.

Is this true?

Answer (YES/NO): YES